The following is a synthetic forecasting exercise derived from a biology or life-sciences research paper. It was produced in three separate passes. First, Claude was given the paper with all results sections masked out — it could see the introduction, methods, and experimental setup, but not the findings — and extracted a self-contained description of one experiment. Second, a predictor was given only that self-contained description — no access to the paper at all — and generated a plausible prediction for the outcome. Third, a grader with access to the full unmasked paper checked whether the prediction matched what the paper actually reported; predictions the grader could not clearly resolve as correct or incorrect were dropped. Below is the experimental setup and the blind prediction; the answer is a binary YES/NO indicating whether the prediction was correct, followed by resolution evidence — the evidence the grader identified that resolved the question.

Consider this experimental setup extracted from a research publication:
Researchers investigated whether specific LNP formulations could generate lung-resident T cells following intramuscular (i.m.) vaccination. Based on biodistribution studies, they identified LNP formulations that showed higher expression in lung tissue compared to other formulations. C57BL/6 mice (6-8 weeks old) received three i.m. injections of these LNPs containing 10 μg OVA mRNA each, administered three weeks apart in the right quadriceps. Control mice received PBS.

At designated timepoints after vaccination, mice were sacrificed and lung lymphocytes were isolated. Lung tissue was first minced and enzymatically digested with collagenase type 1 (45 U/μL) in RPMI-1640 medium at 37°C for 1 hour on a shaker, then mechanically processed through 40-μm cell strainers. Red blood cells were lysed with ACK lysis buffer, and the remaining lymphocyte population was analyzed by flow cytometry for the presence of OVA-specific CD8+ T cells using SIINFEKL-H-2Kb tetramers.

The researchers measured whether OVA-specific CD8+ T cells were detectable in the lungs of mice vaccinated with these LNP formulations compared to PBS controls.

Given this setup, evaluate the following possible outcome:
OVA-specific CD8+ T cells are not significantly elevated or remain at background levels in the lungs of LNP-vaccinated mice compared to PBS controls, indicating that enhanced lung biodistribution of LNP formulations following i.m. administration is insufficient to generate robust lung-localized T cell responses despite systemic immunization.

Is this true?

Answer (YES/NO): NO